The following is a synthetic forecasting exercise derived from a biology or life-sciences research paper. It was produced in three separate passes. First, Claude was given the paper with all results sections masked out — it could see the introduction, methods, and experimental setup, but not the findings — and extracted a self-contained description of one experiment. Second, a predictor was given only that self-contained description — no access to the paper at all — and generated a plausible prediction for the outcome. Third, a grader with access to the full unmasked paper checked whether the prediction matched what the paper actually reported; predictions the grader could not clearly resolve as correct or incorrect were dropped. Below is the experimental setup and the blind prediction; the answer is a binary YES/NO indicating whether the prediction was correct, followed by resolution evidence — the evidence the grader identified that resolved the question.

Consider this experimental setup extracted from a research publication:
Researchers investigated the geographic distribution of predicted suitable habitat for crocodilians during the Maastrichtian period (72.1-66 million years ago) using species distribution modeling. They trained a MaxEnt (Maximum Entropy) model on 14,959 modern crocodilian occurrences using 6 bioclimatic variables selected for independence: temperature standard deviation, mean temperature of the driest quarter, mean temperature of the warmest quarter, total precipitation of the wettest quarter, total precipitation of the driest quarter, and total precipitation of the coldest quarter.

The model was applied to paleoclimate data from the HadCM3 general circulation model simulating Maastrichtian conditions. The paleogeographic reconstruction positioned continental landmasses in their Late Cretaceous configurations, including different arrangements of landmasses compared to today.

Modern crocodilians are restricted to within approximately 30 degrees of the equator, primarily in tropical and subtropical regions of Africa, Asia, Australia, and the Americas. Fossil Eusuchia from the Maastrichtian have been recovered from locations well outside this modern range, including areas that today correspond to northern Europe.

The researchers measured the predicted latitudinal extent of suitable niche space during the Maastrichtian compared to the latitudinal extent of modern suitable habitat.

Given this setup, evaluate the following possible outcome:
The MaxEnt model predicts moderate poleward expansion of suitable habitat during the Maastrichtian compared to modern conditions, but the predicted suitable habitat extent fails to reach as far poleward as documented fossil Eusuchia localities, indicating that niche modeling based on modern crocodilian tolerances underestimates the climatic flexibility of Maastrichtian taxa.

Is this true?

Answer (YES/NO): NO